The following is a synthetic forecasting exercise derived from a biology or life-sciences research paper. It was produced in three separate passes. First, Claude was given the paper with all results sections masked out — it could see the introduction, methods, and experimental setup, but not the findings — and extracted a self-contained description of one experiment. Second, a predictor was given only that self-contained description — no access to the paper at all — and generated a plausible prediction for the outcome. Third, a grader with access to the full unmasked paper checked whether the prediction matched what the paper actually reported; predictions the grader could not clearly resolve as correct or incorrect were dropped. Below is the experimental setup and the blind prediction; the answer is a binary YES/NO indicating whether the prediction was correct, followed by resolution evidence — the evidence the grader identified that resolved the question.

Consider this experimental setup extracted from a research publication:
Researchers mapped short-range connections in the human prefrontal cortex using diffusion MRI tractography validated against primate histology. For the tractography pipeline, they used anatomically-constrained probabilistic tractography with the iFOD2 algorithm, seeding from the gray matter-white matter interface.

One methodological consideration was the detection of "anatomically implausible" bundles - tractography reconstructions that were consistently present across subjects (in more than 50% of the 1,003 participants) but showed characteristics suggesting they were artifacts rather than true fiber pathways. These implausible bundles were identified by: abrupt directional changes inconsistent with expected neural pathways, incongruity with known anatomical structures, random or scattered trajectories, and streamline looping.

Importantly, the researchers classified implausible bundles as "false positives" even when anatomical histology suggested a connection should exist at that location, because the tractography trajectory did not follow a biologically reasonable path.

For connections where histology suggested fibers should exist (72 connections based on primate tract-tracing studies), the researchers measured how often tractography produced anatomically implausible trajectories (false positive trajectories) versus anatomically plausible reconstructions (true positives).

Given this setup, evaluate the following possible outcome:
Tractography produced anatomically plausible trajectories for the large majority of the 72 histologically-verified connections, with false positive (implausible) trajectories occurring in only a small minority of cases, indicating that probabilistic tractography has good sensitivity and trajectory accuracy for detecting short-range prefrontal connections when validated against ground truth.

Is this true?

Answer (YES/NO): YES